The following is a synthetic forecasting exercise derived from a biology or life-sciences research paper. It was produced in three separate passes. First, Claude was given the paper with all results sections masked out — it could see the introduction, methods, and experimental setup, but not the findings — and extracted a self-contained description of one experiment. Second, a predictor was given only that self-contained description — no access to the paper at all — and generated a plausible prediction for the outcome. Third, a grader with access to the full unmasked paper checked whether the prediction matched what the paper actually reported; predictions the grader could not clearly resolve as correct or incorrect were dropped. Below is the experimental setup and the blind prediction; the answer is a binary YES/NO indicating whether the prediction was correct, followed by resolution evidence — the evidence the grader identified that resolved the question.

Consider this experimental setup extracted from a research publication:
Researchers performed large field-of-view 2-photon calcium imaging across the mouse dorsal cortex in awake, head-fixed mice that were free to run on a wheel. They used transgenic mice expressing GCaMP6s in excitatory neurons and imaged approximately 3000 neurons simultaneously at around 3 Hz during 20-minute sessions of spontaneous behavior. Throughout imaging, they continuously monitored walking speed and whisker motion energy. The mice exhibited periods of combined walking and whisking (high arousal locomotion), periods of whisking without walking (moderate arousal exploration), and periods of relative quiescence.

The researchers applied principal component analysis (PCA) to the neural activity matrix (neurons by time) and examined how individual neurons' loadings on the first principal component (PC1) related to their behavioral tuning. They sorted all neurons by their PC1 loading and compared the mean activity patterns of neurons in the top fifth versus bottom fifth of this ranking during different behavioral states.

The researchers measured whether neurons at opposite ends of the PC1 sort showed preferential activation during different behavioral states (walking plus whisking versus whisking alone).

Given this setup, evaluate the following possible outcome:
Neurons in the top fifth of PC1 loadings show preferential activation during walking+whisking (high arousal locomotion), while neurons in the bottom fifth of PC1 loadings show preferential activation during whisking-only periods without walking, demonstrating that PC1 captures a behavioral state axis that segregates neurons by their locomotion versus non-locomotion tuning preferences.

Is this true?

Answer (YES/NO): NO